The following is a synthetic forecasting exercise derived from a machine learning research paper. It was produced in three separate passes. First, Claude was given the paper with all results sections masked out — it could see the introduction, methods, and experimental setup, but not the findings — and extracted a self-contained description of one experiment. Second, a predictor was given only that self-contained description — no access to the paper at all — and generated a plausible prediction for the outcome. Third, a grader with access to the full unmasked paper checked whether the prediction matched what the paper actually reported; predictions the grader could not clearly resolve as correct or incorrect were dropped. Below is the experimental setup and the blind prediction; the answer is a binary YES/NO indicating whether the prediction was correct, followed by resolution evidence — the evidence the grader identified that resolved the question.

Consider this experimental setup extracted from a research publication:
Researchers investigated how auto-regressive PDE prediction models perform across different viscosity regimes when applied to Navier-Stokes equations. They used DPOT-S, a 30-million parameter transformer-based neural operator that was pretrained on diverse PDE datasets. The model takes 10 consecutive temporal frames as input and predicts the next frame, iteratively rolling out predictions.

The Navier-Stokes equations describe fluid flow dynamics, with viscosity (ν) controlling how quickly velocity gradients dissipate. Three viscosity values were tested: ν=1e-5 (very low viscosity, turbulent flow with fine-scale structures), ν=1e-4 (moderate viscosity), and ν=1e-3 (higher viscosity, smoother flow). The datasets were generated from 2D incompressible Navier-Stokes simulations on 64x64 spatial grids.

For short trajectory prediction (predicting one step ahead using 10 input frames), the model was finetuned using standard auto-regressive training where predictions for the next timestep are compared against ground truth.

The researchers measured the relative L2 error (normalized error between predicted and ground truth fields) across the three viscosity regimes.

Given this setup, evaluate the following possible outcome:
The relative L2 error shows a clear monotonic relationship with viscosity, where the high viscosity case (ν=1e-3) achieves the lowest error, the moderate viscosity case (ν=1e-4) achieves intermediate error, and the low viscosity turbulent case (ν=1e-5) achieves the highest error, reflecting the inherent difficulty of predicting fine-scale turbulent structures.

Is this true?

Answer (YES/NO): YES